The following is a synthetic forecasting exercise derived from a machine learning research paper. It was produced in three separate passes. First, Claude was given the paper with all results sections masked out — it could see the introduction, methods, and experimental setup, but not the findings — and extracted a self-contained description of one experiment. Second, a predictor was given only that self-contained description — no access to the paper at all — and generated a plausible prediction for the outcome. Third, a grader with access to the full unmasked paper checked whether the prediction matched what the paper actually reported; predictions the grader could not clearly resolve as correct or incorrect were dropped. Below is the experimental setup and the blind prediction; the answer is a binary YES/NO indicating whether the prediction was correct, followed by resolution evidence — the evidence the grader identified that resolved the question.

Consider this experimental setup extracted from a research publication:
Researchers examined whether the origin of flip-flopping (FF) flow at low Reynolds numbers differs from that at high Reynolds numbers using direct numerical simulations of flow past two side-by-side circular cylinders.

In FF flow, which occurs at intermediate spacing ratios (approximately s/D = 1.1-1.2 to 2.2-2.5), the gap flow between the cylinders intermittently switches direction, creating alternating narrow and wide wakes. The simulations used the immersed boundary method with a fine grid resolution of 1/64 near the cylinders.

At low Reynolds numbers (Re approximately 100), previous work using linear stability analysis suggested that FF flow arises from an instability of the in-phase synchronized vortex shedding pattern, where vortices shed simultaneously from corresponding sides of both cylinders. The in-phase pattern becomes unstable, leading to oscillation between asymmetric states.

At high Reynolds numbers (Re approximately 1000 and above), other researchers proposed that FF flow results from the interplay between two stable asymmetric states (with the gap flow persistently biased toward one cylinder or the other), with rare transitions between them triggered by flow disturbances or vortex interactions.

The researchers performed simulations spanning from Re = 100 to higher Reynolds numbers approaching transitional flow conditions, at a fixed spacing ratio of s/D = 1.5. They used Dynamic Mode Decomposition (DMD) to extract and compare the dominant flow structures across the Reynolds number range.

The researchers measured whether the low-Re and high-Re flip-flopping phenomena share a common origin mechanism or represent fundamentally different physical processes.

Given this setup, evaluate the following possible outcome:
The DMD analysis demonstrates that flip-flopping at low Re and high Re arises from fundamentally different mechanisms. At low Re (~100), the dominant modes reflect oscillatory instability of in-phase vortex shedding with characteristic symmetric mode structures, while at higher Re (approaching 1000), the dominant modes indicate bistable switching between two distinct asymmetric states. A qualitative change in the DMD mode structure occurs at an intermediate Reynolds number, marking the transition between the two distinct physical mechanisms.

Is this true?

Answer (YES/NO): NO